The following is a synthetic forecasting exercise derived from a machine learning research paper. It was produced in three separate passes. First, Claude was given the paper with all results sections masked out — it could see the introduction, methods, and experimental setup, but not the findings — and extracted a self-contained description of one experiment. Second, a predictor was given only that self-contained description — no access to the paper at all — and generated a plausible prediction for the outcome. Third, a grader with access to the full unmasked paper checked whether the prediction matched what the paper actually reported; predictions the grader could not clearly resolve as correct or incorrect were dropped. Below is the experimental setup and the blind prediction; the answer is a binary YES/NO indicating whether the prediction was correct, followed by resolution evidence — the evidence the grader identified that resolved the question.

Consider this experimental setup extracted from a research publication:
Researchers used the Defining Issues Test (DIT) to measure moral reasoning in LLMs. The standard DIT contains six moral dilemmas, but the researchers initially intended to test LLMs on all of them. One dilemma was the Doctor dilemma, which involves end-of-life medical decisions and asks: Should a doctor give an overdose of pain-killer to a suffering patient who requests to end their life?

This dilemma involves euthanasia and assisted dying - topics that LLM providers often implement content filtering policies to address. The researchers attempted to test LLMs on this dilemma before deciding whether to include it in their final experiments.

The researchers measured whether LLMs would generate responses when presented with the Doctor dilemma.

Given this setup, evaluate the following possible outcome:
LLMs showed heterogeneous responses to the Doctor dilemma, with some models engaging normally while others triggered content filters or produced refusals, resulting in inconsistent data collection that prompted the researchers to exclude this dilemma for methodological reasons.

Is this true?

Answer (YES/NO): NO